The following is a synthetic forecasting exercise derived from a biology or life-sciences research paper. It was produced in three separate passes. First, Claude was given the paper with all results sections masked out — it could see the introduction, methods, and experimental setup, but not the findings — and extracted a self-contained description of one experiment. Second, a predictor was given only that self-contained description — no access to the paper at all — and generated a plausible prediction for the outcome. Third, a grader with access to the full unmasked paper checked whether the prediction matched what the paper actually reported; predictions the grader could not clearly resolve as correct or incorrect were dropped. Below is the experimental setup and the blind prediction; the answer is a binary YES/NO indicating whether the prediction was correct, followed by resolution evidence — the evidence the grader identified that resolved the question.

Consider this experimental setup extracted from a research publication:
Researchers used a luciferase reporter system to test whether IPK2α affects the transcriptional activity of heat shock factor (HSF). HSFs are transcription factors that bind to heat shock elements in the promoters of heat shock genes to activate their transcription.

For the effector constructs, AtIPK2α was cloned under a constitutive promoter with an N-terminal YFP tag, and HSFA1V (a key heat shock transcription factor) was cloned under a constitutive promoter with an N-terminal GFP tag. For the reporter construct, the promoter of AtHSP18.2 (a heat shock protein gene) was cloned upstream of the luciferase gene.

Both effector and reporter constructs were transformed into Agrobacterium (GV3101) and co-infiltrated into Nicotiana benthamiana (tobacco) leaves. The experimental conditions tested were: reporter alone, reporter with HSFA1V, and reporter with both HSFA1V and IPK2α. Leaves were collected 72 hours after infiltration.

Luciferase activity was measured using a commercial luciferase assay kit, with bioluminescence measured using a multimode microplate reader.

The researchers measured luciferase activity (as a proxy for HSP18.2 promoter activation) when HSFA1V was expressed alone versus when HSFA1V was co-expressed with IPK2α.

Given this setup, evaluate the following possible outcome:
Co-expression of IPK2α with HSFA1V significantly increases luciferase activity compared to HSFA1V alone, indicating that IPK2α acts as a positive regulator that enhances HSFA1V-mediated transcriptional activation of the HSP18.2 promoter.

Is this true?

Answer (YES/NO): YES